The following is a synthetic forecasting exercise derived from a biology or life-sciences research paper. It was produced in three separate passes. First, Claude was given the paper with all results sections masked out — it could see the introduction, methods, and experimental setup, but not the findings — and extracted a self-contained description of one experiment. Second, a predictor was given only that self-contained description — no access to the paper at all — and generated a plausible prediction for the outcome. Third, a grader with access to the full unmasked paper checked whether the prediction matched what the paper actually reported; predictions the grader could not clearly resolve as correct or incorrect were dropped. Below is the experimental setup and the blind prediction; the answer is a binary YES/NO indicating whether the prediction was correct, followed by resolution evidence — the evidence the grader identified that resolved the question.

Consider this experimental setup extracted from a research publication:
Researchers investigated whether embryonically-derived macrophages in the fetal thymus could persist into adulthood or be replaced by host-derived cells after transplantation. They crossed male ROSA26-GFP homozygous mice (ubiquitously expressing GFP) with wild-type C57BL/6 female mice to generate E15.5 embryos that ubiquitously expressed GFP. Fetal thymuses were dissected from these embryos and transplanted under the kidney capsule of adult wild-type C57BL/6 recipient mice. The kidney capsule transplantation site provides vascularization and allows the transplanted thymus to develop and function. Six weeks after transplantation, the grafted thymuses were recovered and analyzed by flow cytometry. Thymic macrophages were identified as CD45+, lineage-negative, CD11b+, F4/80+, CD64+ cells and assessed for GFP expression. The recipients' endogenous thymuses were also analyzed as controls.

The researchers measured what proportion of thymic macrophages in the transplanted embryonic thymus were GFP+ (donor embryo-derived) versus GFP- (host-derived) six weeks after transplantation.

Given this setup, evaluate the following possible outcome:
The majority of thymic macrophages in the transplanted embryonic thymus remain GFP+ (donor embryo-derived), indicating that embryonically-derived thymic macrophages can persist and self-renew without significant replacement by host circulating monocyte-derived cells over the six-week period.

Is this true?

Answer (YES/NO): YES